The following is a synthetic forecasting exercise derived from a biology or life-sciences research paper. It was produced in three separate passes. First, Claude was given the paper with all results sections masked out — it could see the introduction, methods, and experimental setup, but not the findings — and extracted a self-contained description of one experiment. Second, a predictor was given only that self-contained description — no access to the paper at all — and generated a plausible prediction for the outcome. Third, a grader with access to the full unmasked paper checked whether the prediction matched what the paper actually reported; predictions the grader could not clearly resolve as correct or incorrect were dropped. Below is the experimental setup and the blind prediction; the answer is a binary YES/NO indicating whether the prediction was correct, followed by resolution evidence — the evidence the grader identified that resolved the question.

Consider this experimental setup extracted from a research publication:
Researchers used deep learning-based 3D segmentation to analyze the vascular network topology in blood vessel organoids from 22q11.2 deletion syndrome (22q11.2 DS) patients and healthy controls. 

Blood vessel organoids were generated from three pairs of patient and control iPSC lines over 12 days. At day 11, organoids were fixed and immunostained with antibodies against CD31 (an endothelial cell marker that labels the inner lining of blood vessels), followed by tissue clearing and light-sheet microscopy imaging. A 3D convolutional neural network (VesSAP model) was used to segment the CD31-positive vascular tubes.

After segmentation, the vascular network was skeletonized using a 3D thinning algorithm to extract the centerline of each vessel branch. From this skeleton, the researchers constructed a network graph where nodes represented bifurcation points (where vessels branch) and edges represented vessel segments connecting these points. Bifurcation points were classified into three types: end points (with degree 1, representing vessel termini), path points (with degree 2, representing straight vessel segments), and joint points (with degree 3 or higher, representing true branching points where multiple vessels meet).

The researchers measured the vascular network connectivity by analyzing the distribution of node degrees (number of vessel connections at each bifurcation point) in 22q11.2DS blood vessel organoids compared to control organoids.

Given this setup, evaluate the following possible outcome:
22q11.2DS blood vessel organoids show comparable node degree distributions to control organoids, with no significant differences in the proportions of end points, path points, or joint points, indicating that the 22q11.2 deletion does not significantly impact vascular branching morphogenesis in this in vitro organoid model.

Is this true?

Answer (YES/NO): NO